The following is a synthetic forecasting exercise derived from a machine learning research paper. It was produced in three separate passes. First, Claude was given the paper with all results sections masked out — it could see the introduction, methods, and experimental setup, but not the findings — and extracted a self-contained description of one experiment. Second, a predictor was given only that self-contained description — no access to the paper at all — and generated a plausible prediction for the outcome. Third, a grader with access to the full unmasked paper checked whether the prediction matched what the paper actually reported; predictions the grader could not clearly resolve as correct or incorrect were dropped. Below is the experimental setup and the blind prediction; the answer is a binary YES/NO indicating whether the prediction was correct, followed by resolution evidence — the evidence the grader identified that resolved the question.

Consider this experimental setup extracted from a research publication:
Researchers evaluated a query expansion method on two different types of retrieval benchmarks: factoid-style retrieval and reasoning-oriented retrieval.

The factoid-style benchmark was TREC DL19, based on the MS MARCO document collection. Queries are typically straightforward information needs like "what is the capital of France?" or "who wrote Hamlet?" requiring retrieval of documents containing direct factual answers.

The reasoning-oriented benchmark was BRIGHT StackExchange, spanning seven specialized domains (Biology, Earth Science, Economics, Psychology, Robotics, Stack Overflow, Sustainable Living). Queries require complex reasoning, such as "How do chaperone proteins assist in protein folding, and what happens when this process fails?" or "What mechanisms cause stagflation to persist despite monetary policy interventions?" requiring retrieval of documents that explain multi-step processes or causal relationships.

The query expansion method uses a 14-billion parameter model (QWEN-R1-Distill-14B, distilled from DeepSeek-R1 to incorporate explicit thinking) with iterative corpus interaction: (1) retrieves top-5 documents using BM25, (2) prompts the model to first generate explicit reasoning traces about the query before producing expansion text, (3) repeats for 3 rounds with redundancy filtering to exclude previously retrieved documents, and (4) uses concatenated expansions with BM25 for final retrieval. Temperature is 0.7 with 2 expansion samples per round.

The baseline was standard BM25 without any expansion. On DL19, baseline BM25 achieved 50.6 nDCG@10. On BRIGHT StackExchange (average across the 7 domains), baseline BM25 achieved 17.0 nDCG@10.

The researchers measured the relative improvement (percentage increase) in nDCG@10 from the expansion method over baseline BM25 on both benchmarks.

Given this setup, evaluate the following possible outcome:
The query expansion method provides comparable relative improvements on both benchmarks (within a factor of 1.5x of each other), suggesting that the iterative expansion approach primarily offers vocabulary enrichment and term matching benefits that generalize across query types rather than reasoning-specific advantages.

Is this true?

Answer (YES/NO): NO